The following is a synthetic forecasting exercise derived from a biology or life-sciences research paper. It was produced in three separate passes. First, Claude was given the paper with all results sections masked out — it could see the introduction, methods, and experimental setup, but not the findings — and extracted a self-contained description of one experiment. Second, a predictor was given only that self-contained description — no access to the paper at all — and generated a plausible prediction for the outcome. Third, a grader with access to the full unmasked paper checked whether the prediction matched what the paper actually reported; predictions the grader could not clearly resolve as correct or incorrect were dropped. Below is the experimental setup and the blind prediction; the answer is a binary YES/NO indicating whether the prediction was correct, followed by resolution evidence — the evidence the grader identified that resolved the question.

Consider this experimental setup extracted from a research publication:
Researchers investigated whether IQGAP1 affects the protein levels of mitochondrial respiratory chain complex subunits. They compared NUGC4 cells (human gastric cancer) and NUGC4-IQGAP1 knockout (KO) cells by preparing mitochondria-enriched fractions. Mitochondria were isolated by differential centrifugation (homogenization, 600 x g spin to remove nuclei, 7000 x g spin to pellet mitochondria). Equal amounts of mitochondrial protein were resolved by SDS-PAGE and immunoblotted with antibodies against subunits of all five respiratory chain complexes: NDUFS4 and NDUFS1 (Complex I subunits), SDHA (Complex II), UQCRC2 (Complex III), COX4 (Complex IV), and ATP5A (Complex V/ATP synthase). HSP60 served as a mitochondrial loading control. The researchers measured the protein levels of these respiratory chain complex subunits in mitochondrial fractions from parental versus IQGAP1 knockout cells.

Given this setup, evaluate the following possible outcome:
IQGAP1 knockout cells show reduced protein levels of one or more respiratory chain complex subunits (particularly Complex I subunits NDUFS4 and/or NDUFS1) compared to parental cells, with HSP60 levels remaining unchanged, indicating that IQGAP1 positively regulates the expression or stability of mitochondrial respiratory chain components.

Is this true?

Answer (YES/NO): YES